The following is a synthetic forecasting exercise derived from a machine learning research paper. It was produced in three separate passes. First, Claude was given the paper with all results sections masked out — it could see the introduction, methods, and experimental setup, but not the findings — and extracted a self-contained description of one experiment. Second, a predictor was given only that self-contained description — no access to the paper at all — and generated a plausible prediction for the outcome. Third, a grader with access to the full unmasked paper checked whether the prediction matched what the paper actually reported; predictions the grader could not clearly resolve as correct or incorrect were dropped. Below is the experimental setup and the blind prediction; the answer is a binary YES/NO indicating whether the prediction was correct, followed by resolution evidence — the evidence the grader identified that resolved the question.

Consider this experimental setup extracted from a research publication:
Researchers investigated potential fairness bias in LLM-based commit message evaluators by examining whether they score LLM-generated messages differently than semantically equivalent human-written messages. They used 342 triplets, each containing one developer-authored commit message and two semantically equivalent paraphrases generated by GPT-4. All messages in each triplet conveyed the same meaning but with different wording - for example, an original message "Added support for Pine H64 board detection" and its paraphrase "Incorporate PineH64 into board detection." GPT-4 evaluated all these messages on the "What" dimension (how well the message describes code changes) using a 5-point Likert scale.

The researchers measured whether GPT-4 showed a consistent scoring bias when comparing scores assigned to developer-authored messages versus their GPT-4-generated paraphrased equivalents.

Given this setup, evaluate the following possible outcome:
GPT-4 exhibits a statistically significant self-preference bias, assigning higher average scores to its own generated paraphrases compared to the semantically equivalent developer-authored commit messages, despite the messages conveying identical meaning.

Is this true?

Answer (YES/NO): NO